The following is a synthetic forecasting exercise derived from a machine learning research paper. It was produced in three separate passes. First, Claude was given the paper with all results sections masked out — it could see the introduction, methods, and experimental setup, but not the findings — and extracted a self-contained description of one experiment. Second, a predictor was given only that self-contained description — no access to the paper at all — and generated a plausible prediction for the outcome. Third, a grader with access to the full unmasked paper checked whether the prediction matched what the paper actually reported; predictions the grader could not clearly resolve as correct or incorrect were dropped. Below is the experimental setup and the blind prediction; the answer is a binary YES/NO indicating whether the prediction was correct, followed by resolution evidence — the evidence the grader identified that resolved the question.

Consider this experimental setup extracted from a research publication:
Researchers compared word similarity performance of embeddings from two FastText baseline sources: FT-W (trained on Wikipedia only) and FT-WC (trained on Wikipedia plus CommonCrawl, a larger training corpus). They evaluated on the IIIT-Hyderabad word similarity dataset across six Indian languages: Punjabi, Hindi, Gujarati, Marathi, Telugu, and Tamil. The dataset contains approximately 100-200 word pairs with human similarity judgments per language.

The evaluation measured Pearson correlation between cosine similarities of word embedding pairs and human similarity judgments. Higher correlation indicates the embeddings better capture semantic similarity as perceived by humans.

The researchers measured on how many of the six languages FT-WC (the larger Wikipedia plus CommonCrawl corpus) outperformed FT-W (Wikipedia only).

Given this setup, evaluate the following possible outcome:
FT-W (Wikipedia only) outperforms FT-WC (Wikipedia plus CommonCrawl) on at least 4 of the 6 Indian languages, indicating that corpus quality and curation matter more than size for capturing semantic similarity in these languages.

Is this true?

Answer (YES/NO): YES